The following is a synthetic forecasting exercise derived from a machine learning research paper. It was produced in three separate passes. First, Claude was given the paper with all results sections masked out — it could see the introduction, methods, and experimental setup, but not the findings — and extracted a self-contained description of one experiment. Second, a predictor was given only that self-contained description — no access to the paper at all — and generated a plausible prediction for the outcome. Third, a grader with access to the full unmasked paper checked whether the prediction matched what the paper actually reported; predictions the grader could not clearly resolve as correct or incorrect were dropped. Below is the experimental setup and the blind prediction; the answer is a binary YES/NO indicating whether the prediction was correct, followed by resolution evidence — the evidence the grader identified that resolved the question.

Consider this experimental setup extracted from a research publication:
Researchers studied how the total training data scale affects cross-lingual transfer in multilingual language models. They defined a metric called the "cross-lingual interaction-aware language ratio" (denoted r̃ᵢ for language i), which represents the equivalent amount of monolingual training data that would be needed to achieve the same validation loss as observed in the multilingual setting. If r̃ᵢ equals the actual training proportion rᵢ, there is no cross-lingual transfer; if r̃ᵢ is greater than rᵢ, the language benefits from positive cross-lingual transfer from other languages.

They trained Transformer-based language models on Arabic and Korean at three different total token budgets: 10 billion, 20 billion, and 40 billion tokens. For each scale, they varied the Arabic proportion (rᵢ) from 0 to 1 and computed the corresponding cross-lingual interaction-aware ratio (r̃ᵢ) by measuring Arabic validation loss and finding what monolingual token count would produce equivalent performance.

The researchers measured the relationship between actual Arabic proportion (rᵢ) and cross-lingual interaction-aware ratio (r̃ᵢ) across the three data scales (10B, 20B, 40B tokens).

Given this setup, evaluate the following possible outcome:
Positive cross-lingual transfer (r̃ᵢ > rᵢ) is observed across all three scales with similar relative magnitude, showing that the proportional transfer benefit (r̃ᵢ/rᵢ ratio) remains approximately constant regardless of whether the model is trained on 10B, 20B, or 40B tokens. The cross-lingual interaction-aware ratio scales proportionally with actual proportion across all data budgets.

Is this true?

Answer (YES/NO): NO